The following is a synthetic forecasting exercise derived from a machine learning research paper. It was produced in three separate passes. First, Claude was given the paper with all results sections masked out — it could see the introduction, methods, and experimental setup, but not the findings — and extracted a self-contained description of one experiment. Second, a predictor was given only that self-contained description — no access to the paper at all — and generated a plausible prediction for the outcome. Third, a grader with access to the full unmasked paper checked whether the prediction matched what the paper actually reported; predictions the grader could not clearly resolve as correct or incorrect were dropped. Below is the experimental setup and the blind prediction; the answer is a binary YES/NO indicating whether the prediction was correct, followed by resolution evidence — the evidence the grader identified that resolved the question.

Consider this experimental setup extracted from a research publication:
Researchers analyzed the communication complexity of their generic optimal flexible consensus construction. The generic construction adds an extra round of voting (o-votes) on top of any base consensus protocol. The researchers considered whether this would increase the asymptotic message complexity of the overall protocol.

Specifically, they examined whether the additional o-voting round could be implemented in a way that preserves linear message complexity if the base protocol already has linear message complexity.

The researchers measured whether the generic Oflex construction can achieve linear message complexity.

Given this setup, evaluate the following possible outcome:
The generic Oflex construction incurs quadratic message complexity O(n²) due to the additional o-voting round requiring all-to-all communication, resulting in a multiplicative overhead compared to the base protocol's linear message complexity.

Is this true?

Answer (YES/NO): NO